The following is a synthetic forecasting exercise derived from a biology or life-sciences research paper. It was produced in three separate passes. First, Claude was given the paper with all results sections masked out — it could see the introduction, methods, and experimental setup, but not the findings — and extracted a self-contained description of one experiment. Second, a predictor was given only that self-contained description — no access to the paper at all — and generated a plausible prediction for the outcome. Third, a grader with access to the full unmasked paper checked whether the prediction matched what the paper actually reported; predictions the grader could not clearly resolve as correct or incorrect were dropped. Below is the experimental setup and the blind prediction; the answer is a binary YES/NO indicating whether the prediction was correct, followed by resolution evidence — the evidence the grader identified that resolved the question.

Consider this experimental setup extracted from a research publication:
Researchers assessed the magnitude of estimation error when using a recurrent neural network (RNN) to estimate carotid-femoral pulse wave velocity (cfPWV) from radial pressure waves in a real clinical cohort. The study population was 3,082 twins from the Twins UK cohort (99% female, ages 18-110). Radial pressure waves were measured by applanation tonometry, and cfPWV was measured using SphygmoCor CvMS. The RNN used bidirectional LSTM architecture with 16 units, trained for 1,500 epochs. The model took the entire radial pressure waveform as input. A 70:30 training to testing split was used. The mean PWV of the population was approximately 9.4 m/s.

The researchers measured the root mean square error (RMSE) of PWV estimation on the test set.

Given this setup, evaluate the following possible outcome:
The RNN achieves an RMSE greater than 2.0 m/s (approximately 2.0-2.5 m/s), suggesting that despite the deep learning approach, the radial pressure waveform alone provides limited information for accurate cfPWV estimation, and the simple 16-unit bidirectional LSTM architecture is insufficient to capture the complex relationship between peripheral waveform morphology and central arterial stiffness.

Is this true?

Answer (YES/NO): NO